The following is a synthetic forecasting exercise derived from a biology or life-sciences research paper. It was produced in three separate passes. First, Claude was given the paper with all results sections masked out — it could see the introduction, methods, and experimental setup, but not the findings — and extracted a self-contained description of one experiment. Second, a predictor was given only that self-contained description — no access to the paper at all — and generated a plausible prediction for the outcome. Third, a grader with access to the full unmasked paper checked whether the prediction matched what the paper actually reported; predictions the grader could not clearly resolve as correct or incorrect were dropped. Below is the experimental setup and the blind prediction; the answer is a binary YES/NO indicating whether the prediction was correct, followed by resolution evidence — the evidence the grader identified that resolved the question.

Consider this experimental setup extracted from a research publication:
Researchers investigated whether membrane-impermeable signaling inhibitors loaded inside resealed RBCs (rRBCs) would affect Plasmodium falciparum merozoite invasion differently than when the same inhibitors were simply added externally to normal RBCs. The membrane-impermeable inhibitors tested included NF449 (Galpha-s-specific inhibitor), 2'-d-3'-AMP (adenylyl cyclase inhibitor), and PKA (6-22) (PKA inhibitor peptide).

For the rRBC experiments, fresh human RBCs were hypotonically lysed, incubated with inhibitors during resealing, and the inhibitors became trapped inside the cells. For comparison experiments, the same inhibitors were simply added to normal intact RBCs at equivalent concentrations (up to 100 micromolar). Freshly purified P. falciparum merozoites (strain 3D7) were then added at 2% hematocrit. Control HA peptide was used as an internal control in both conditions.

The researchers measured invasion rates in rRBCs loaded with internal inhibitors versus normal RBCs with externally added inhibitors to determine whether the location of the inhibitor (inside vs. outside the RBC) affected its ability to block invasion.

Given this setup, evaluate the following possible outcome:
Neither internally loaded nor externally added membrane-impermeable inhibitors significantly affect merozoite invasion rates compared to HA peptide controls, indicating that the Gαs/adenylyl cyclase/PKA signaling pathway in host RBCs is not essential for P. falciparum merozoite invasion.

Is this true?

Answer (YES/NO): NO